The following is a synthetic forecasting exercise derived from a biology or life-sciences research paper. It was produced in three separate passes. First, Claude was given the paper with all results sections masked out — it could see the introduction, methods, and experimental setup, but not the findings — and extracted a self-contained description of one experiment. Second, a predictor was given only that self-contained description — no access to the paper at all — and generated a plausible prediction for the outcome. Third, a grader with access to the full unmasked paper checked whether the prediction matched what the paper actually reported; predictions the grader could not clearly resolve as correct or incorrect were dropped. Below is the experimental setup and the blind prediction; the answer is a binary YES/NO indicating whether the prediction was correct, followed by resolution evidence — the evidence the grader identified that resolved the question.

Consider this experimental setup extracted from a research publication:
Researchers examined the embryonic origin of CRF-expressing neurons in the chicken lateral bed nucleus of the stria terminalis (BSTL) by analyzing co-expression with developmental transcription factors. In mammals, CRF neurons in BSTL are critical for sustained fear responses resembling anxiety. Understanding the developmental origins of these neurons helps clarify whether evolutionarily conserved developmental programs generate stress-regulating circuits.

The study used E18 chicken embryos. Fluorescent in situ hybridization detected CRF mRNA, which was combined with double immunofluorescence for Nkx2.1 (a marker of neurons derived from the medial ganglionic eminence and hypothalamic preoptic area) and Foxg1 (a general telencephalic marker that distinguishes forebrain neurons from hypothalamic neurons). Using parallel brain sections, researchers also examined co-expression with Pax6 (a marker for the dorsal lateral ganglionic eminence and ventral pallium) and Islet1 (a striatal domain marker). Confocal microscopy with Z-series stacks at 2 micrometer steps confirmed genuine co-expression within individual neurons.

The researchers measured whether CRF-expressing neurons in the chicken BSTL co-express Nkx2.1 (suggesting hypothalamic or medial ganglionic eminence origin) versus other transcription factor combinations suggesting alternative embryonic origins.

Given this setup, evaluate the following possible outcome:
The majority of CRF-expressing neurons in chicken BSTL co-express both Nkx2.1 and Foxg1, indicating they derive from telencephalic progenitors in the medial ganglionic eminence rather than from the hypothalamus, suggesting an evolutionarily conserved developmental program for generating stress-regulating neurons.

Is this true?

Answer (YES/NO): NO